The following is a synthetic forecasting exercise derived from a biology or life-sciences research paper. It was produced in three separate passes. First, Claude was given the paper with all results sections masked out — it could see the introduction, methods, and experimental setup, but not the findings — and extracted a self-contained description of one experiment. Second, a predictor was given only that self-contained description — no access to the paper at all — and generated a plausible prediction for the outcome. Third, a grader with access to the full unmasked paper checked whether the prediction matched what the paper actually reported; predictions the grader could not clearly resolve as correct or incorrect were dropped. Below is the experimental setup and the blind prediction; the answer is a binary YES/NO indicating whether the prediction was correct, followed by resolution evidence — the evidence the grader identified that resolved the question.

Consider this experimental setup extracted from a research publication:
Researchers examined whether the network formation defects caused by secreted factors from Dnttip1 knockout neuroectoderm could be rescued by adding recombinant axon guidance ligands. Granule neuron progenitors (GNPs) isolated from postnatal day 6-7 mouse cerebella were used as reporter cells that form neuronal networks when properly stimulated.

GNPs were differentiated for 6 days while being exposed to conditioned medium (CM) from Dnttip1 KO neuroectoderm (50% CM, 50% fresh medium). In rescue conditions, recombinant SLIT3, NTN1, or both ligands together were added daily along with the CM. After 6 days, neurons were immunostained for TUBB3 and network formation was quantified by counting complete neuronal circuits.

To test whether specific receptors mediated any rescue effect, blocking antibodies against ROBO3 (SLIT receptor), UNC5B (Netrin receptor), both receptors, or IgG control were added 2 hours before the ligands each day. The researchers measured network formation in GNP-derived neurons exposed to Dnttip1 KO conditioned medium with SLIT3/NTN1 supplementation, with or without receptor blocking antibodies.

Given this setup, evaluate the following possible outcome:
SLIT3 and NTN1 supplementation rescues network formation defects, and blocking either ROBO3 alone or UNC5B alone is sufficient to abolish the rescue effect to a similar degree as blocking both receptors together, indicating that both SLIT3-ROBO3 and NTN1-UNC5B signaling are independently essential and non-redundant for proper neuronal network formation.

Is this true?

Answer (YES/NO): YES